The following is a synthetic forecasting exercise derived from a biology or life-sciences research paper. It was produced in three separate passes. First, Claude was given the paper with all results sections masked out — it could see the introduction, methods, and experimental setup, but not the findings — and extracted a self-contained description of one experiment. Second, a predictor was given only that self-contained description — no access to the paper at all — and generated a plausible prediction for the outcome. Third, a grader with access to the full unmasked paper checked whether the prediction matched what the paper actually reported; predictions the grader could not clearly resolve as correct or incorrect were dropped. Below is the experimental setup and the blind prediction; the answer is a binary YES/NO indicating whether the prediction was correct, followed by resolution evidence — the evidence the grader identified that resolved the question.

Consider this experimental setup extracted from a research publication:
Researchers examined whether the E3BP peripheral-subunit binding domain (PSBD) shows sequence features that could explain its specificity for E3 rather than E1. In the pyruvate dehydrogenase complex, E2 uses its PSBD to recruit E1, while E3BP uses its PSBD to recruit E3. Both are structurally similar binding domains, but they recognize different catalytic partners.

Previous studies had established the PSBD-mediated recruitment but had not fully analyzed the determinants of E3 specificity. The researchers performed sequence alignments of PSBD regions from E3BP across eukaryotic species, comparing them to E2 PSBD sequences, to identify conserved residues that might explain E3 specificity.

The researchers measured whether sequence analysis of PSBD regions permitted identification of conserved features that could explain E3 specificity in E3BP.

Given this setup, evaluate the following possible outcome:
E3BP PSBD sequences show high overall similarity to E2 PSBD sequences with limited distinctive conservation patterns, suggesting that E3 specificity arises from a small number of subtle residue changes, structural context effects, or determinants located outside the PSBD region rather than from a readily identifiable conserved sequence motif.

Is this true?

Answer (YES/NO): NO